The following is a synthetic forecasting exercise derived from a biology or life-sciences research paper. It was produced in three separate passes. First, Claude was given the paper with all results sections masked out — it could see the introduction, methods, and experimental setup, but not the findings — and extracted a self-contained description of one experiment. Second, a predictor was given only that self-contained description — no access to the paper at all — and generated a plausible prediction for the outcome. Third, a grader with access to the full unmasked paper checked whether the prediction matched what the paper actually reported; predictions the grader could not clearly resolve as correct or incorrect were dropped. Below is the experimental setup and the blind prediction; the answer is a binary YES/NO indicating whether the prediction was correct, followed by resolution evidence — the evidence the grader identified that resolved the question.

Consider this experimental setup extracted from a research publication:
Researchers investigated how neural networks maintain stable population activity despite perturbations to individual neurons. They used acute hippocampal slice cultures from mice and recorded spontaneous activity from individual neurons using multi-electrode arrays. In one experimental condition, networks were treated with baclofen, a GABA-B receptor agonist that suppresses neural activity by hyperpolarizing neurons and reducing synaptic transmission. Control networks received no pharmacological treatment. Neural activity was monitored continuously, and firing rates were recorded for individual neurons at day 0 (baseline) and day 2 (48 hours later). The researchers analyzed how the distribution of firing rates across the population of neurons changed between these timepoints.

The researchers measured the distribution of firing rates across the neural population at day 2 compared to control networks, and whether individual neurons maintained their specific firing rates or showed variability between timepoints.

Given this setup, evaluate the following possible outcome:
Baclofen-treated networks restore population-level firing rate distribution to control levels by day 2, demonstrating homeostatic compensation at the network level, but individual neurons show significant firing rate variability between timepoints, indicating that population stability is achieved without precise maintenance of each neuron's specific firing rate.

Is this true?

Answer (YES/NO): YES